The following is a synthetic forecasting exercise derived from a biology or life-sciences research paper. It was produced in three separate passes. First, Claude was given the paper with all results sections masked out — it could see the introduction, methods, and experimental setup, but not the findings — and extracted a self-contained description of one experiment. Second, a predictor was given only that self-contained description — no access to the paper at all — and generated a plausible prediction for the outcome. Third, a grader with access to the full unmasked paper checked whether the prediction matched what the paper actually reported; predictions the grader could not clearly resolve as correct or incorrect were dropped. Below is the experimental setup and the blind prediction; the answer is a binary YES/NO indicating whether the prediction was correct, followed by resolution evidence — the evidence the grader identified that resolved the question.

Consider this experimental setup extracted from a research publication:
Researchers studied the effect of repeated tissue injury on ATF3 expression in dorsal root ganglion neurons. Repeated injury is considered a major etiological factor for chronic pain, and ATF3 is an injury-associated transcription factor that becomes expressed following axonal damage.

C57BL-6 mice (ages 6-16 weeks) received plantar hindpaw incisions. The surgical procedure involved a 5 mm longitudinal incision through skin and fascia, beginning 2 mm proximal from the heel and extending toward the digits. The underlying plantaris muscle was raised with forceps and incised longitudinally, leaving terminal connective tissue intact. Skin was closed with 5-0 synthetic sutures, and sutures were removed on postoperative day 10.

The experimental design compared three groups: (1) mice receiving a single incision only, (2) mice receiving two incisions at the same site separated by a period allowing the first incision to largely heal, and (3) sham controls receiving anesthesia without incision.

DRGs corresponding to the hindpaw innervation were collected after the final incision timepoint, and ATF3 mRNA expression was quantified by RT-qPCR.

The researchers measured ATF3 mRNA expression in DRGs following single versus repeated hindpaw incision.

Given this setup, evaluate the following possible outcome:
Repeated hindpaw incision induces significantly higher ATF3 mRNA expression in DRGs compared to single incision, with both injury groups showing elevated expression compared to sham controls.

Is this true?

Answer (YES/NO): YES